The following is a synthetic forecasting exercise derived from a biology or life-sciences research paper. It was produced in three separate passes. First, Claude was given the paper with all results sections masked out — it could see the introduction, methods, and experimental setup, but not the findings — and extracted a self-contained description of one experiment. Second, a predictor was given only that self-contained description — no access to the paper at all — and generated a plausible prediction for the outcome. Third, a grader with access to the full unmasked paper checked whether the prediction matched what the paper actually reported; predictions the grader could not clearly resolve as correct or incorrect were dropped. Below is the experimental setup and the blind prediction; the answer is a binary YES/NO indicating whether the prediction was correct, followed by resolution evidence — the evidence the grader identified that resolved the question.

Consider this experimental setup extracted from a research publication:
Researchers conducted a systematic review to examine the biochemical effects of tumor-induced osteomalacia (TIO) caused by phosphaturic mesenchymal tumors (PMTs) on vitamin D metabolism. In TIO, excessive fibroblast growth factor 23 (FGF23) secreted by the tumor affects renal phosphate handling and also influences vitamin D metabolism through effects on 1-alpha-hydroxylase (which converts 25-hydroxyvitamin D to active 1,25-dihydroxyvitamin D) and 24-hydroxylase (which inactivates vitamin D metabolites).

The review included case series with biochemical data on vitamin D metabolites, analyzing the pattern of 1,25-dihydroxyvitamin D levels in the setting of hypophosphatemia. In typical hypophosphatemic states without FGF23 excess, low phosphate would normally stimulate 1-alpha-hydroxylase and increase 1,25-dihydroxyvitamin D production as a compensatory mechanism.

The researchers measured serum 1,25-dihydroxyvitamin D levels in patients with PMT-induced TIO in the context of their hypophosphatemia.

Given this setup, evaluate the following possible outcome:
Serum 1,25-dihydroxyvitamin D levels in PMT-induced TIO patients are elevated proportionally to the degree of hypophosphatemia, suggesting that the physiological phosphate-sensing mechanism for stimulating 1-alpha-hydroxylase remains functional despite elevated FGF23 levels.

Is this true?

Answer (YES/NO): NO